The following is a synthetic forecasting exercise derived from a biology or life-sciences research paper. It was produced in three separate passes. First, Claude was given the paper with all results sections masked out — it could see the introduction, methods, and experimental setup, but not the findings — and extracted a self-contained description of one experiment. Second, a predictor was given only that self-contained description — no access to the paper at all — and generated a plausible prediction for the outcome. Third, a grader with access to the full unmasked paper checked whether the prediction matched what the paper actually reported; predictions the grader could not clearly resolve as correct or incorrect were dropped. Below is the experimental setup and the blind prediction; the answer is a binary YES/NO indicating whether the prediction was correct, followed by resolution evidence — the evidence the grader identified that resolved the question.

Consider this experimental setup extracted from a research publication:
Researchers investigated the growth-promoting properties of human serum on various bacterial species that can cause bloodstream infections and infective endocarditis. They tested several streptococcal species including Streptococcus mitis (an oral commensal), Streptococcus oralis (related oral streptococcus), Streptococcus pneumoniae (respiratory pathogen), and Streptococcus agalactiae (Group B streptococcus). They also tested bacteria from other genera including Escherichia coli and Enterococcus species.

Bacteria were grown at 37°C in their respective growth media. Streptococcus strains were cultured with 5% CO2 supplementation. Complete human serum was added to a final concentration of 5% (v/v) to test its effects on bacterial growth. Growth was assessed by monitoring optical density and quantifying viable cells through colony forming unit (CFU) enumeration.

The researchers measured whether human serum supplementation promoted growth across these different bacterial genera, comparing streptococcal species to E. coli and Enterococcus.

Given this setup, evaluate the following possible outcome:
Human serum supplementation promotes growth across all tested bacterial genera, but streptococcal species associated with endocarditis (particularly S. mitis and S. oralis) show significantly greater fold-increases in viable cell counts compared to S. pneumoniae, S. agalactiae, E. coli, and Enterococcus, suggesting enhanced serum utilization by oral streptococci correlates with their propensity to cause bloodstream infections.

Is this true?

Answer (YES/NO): NO